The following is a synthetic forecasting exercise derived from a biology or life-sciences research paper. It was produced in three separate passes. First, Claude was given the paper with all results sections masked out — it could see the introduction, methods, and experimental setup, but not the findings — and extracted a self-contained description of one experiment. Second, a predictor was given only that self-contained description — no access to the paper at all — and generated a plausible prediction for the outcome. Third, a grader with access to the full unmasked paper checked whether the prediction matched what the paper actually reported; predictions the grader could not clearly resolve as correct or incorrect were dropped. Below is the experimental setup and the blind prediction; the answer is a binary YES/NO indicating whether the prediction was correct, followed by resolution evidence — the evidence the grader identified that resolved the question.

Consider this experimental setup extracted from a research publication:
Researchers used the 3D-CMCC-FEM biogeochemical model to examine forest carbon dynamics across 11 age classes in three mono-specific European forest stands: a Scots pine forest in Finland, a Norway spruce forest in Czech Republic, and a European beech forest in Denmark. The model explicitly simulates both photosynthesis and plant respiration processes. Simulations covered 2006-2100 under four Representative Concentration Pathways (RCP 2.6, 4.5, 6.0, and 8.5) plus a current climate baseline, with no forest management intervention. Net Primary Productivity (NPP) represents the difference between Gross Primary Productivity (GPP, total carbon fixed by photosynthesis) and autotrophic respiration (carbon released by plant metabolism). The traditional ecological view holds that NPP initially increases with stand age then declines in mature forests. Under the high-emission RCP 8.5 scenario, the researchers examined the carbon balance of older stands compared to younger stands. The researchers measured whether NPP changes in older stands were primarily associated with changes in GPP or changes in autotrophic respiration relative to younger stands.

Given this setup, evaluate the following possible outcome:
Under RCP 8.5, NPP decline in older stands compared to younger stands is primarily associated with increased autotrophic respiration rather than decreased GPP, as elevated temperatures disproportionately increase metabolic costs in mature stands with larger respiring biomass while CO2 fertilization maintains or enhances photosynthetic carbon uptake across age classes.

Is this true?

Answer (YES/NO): YES